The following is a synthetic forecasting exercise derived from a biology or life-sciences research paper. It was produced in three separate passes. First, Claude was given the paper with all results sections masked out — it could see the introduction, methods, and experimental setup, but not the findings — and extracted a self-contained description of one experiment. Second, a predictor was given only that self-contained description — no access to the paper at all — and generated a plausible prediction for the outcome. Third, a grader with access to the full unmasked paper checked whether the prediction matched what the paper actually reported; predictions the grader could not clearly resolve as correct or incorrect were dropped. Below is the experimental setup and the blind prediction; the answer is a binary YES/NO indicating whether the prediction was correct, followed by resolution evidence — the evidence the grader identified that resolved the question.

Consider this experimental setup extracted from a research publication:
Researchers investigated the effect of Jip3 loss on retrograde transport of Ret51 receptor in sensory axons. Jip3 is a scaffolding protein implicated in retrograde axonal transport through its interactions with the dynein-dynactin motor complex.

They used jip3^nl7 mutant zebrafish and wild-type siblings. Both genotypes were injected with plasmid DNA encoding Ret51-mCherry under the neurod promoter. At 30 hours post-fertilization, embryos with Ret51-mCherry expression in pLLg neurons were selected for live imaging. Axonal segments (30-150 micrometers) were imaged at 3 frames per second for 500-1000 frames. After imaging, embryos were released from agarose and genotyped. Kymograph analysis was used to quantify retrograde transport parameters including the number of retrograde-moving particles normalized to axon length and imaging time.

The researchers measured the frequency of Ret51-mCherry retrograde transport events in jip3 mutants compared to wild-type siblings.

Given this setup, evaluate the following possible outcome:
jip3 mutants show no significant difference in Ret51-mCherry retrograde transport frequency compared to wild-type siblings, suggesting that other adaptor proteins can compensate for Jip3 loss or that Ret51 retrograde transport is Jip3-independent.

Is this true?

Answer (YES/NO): NO